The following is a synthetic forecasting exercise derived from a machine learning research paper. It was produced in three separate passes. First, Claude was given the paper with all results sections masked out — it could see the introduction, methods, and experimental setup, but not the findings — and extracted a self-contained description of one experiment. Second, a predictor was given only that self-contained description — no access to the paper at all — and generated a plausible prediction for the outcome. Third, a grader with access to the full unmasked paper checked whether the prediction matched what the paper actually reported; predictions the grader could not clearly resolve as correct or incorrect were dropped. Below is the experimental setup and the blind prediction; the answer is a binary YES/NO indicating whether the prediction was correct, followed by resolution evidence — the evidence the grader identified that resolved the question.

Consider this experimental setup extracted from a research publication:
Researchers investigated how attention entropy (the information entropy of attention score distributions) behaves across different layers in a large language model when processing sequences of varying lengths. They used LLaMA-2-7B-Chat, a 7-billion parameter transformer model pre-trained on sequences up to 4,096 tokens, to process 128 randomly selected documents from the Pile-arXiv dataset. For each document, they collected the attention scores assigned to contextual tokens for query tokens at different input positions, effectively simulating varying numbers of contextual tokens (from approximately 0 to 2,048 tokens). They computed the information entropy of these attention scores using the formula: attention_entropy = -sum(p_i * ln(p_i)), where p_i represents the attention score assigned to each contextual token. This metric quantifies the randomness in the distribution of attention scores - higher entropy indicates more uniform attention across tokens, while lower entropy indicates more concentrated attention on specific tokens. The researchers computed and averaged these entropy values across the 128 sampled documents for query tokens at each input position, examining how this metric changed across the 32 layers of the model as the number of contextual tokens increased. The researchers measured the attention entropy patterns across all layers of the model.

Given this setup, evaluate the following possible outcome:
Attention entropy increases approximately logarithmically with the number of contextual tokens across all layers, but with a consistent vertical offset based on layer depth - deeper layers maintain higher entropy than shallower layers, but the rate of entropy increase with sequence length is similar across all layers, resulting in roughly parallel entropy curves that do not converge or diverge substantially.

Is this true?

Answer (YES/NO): NO